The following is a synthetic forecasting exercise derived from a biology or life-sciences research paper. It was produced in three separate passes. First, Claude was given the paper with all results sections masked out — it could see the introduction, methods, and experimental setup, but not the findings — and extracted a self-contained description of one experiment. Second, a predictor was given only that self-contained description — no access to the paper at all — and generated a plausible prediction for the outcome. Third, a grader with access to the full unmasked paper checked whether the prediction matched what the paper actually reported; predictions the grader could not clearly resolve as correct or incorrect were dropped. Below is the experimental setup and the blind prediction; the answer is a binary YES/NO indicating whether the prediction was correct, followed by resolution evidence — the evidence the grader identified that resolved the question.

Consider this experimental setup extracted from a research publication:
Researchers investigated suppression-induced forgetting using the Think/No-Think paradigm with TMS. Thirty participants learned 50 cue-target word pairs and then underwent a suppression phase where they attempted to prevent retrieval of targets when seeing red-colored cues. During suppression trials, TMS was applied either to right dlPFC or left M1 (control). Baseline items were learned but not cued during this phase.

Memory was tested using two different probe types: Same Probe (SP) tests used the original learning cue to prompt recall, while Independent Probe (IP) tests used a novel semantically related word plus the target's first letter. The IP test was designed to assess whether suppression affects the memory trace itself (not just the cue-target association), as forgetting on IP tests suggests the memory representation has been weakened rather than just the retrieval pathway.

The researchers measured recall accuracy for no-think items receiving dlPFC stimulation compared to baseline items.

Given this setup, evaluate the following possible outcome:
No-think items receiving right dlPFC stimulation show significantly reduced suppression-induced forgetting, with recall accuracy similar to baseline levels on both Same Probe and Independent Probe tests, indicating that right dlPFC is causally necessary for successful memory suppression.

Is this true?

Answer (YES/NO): NO